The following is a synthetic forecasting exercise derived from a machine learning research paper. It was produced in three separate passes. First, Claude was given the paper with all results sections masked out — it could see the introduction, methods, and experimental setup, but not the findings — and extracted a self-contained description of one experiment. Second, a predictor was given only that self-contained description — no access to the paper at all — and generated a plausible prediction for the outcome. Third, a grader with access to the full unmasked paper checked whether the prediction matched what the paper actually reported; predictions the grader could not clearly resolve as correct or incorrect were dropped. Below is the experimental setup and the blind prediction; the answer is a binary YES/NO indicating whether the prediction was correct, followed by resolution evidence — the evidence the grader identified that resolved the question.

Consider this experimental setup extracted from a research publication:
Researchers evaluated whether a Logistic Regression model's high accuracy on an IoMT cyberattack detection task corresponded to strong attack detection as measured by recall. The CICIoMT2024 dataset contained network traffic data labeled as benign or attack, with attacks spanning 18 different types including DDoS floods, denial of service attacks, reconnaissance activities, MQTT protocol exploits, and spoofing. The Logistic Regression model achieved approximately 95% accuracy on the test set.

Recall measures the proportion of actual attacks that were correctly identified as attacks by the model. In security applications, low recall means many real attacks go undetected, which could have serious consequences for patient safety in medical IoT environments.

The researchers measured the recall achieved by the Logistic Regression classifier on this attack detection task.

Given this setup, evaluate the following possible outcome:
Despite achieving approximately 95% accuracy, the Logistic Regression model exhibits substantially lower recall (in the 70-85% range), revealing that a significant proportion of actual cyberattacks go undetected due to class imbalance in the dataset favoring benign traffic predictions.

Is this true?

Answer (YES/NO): NO